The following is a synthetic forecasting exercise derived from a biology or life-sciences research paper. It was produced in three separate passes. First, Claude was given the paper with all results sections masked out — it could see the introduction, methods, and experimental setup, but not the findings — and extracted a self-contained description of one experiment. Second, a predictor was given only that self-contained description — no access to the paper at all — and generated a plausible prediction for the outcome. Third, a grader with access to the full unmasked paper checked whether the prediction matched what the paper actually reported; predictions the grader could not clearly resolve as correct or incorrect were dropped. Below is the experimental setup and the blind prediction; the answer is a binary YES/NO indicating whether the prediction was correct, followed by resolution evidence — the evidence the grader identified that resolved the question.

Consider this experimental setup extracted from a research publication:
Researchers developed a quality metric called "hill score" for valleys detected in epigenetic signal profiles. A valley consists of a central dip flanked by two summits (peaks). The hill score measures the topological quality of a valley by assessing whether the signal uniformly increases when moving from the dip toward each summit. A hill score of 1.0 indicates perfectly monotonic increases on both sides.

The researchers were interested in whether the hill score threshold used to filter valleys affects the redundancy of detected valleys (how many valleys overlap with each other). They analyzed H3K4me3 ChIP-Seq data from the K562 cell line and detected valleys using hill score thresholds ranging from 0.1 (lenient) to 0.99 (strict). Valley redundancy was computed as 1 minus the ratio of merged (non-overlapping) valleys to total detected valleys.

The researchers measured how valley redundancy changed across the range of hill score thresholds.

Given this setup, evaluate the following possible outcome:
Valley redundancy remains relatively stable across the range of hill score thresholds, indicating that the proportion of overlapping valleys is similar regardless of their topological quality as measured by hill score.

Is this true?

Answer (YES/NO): NO